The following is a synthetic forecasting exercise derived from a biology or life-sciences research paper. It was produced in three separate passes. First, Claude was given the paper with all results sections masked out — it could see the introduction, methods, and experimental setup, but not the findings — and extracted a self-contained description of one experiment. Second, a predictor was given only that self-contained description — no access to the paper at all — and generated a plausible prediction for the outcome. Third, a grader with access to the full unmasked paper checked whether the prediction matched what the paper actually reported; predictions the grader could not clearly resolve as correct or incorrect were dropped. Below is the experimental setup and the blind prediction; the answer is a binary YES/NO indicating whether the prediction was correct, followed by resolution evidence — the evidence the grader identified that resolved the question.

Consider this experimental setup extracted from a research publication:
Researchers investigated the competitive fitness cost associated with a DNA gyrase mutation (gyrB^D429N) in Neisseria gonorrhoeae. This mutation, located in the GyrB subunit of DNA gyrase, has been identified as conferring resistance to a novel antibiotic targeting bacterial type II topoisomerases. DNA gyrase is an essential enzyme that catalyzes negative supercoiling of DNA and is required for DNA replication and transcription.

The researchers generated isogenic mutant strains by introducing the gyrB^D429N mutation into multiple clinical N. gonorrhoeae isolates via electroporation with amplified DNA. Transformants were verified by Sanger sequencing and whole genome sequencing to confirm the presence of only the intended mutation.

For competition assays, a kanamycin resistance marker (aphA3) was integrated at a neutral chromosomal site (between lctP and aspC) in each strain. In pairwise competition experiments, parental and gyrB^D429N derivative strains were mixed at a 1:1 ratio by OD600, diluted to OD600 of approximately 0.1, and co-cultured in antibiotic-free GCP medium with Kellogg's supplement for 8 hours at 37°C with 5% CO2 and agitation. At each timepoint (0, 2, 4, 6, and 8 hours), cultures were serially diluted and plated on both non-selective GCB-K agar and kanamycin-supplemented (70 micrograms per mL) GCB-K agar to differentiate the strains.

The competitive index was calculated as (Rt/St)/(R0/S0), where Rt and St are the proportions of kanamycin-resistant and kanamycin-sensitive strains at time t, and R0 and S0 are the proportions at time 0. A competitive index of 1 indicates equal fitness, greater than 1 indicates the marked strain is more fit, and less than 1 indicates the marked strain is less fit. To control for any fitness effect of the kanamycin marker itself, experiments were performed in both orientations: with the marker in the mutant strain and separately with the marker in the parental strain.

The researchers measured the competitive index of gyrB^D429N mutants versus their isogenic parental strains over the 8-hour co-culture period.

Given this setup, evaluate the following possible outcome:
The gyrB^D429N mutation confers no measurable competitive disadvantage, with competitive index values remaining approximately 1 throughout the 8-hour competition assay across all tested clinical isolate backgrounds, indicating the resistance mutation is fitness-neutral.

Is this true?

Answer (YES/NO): NO